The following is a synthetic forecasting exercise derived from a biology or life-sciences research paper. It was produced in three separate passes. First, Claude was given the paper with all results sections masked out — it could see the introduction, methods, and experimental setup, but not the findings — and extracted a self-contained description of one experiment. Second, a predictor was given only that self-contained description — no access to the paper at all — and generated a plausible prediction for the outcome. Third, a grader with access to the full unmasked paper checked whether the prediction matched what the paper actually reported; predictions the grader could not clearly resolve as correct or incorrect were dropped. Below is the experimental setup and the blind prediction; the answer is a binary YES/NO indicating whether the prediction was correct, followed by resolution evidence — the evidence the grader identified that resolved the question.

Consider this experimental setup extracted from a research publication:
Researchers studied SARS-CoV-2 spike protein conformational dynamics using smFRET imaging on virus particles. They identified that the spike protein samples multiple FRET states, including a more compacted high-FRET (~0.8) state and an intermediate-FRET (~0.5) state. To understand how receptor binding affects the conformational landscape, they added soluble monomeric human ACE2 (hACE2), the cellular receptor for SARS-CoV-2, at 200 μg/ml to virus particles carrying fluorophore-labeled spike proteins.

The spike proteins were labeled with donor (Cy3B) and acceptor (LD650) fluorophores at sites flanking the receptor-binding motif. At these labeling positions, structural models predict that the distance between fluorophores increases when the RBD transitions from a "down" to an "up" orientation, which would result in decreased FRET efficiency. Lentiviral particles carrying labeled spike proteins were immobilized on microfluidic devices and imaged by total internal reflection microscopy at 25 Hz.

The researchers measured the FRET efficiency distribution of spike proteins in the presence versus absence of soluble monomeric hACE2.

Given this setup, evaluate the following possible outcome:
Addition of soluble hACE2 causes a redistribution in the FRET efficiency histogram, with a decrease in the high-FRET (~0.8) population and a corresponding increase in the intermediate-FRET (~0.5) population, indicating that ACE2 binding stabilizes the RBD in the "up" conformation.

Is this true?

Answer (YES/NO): NO